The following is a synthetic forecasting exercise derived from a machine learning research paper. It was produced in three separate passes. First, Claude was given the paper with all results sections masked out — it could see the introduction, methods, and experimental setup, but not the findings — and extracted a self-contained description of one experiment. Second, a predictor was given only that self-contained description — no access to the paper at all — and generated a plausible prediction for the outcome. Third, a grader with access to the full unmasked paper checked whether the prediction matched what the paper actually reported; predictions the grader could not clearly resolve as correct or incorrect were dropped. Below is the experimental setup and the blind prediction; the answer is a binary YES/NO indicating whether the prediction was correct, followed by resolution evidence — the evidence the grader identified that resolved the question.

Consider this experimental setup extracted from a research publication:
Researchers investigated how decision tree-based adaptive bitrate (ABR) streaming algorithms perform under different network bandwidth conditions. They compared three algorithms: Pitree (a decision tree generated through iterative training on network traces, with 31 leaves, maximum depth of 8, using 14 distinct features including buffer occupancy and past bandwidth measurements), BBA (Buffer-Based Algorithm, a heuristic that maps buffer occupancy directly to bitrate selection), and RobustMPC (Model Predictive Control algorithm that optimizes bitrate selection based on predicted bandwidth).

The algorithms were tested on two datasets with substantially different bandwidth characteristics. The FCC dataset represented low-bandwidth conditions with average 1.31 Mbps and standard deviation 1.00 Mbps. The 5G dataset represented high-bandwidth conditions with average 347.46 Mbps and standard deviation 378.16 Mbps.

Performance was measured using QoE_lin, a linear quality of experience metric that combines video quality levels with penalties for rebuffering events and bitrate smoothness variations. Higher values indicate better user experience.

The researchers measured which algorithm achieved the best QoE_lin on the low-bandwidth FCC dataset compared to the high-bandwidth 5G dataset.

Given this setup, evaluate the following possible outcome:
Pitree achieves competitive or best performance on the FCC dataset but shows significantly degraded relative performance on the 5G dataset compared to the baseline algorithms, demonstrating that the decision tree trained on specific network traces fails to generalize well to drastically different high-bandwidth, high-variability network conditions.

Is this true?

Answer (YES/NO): YES